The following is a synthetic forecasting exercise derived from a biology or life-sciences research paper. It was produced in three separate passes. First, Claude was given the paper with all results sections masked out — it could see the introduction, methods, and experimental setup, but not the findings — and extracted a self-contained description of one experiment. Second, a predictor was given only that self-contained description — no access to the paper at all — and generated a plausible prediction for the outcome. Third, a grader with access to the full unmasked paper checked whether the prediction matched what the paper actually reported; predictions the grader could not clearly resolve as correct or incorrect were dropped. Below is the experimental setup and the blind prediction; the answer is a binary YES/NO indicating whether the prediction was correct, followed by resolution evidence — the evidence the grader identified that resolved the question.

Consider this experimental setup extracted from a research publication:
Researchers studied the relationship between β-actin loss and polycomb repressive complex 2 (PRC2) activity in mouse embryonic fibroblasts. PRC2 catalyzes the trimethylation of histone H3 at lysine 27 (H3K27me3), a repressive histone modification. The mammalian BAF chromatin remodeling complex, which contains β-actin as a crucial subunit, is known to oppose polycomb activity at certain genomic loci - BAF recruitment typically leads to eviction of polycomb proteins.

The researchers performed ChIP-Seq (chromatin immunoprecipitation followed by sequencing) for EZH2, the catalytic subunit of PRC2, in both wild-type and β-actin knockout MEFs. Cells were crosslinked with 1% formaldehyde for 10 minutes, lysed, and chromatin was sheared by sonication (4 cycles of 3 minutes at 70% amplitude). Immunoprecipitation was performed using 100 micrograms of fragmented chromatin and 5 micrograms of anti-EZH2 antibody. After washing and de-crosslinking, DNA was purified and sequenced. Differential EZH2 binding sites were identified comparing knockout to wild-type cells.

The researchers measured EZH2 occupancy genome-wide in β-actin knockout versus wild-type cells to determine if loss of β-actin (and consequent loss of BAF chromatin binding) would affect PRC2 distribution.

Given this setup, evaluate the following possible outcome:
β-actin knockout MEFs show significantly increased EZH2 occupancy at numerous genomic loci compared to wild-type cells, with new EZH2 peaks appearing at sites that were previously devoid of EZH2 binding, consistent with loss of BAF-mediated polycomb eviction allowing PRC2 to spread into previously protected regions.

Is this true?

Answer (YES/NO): YES